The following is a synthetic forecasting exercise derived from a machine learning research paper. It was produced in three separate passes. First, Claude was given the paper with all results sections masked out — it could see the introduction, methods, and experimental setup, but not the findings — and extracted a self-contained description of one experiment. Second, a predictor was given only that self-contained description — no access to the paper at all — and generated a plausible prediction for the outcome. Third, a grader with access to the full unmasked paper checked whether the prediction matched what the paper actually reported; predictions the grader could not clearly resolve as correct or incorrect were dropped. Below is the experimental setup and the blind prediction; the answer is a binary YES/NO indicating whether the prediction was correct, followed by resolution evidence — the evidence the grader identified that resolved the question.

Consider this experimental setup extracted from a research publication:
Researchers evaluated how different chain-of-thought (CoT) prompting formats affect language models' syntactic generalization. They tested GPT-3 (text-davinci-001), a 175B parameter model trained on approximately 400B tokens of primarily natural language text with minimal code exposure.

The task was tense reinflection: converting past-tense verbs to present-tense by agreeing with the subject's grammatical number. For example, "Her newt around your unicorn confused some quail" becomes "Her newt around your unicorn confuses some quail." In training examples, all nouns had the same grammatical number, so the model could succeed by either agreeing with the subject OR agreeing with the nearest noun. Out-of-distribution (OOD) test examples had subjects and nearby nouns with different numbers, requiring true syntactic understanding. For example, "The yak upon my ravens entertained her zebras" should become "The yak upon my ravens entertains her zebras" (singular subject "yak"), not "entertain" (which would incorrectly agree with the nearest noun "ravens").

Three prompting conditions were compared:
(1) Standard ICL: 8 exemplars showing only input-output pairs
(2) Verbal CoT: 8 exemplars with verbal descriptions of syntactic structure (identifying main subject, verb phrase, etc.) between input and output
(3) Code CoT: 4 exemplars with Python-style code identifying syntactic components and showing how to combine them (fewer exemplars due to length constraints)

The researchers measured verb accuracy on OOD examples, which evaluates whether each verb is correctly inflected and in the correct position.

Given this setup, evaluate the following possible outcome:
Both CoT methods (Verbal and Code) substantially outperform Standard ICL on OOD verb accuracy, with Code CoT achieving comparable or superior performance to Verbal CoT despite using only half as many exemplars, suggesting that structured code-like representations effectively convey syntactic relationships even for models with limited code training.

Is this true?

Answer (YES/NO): NO